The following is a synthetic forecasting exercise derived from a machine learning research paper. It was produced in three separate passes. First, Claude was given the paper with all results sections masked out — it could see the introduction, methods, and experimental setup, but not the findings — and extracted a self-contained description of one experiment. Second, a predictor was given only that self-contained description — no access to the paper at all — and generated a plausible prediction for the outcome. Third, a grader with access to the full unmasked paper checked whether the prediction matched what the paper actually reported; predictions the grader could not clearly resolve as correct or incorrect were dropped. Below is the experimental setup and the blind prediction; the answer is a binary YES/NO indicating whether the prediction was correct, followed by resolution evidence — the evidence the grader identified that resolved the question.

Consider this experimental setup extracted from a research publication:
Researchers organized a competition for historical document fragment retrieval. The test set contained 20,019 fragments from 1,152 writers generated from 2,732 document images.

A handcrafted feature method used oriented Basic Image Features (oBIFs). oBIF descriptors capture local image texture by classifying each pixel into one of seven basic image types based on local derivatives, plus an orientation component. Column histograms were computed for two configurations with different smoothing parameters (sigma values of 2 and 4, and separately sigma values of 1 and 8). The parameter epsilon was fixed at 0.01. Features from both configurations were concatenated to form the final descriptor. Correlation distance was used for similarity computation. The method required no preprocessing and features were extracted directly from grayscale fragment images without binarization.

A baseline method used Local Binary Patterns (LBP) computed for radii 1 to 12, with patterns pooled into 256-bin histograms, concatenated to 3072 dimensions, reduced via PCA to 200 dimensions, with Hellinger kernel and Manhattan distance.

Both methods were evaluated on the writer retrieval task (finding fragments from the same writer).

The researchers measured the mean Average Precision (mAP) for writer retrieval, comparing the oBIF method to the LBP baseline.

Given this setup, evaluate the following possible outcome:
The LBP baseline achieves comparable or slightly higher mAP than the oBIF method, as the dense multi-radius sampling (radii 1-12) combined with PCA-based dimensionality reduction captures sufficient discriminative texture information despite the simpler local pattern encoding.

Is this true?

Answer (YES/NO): NO